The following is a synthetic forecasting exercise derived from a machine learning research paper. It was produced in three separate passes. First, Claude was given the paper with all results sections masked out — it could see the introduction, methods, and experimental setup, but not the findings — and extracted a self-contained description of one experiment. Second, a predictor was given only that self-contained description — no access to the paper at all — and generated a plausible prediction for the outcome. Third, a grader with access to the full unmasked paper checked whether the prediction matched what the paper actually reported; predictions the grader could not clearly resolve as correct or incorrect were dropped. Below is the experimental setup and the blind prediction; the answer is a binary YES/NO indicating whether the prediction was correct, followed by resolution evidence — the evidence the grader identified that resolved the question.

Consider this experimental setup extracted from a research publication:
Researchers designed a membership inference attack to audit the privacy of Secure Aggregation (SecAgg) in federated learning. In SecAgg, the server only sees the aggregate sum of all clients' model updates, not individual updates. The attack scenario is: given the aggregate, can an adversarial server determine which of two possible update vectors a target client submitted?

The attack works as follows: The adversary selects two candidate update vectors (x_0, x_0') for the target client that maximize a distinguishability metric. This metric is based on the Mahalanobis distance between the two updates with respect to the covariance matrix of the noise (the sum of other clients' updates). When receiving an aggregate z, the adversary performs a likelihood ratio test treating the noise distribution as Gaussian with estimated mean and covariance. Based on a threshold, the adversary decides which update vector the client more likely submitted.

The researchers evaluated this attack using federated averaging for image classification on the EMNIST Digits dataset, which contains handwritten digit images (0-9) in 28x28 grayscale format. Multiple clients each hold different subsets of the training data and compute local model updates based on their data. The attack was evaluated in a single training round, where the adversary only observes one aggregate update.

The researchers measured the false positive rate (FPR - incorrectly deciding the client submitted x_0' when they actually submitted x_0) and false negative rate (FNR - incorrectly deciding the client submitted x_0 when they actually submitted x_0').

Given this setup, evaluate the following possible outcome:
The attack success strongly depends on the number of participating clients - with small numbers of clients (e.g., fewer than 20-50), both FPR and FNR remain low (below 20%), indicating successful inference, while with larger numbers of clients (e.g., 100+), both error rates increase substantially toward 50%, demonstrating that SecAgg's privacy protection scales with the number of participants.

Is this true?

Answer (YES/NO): NO